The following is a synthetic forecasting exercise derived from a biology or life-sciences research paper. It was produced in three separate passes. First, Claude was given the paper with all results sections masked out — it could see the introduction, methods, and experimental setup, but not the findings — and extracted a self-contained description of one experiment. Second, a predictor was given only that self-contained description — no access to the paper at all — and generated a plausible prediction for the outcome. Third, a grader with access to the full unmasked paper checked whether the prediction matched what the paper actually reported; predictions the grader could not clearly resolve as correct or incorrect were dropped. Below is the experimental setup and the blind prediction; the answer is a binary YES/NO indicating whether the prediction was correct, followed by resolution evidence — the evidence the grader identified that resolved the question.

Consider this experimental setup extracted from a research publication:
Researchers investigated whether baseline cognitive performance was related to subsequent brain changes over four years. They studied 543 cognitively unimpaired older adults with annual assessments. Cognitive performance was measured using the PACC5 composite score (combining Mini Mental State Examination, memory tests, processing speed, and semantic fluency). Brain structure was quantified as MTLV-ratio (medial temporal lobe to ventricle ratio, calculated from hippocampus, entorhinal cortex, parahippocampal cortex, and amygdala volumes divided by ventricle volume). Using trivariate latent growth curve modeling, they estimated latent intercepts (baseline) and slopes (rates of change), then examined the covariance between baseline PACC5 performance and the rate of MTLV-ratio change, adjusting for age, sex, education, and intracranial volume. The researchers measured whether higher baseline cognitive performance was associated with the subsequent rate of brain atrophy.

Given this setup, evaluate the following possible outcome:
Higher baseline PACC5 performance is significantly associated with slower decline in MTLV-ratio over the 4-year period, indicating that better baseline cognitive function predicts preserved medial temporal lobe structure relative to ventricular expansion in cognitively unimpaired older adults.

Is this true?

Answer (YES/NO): YES